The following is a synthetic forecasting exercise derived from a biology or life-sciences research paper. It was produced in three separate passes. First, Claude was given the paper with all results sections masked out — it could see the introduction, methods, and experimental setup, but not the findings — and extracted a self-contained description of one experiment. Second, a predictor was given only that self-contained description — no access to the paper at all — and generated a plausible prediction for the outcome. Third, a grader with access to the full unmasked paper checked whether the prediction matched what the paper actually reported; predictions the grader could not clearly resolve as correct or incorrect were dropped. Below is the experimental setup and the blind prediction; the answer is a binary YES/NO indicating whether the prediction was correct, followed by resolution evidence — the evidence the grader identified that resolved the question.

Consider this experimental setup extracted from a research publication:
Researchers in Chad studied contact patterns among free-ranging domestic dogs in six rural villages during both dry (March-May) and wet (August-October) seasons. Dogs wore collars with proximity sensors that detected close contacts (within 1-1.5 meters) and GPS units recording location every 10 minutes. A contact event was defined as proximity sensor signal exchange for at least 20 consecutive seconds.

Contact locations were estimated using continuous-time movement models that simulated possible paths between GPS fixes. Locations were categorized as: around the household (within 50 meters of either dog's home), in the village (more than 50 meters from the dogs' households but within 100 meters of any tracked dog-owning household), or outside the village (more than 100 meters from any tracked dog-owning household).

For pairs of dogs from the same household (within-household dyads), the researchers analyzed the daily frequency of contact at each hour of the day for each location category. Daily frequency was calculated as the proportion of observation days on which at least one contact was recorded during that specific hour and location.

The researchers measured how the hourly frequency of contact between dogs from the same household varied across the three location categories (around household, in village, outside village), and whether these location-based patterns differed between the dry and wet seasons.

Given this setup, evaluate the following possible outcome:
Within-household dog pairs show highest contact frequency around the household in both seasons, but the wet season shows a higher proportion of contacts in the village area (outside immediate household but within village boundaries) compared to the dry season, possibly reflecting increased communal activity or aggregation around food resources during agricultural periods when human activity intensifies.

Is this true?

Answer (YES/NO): NO